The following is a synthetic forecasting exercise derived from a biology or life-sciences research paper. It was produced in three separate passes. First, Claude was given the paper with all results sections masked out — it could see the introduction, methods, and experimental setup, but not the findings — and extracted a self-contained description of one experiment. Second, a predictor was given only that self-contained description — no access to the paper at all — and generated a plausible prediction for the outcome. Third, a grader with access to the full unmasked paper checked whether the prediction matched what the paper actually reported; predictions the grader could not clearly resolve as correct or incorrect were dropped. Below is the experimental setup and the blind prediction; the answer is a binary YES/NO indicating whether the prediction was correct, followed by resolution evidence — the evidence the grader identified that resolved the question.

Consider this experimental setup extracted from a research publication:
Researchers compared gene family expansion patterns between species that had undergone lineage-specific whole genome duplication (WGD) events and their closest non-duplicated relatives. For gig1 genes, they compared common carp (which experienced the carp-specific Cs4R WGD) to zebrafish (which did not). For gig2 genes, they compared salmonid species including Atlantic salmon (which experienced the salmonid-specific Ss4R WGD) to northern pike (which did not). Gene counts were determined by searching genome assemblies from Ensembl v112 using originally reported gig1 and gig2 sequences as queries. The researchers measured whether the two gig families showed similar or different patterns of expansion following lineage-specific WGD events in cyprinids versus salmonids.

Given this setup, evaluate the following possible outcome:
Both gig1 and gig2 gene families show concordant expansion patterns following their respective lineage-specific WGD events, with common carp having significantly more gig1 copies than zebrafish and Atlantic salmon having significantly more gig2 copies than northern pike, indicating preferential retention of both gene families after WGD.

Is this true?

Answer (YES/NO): NO